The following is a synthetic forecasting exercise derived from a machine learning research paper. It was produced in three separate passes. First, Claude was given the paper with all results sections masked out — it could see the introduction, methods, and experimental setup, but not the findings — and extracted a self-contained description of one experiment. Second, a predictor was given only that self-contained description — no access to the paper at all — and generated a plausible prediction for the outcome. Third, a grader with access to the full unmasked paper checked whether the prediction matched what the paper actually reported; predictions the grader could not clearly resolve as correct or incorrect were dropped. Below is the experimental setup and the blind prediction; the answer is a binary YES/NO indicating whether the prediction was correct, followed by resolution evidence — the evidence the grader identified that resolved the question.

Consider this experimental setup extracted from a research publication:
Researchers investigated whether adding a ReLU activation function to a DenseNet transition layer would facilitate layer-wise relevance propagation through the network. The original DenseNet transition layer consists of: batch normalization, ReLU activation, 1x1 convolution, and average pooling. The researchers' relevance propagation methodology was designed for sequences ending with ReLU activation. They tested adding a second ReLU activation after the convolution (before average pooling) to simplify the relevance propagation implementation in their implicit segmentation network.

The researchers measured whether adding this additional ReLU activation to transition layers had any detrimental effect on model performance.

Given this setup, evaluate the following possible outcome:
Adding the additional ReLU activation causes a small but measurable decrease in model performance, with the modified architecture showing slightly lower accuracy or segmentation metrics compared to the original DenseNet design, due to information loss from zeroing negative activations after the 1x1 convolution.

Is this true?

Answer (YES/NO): NO